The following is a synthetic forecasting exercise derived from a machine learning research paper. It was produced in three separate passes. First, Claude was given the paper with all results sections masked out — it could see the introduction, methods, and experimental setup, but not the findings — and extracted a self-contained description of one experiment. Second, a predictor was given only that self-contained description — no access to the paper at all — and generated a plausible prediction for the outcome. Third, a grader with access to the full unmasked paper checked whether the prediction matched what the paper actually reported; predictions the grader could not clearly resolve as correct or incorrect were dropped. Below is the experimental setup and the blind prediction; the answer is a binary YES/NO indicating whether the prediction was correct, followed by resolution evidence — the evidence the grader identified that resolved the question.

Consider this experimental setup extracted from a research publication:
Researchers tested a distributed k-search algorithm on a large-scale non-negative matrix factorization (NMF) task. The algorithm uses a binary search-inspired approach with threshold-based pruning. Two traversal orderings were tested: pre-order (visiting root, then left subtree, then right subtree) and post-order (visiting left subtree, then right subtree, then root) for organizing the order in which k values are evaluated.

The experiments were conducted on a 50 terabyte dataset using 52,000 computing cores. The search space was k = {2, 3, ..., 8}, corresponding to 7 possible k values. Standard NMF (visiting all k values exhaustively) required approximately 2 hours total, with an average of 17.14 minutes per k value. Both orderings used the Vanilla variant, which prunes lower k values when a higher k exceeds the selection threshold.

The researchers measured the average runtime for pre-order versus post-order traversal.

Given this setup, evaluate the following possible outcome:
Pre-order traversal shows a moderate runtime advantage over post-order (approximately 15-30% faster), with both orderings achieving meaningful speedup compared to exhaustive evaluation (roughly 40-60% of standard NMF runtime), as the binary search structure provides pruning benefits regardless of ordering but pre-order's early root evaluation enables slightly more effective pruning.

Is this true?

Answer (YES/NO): NO